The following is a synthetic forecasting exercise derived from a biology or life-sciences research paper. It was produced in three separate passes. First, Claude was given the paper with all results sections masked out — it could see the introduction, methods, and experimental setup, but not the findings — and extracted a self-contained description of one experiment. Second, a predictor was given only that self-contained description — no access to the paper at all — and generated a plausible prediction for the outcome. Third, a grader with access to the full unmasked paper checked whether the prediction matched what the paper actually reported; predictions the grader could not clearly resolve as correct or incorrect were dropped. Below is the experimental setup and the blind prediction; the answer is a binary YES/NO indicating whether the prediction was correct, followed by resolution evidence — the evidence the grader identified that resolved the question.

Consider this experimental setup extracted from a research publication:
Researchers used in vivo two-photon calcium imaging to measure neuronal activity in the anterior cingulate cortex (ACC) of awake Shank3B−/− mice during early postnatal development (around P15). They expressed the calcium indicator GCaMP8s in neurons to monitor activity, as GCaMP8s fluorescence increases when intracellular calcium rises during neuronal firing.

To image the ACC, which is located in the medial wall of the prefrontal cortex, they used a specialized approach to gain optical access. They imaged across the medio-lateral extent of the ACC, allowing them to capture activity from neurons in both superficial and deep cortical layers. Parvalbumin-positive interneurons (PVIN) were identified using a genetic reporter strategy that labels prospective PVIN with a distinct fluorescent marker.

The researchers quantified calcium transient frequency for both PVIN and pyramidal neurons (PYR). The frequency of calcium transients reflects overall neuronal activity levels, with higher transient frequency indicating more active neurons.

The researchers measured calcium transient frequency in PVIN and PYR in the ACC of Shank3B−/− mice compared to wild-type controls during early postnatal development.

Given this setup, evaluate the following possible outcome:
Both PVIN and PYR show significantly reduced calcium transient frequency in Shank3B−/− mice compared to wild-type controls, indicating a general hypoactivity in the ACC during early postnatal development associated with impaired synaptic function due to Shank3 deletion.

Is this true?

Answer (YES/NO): NO